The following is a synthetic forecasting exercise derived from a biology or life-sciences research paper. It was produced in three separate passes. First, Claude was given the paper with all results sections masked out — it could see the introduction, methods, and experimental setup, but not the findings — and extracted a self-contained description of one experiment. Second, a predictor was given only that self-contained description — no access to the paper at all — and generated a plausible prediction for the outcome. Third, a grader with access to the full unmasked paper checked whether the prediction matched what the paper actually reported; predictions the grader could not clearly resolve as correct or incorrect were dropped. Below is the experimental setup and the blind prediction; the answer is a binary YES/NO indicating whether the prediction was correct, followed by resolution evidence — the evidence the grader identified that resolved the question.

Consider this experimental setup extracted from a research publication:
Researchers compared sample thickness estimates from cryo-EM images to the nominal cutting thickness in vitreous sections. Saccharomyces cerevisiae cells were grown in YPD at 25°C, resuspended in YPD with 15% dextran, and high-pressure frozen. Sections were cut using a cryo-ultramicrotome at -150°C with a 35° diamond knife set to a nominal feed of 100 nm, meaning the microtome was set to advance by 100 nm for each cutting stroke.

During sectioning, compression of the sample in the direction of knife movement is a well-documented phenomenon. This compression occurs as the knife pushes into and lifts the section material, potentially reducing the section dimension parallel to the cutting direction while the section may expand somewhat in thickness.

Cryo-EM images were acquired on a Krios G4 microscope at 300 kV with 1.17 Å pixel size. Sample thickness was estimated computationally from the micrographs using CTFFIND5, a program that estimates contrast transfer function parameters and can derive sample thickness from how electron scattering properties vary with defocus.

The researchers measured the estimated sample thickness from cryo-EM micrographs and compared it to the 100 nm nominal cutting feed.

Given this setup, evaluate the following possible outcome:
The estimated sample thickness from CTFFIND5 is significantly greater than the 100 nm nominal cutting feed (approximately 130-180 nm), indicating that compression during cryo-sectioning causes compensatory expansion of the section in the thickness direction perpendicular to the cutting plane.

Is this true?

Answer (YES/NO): NO